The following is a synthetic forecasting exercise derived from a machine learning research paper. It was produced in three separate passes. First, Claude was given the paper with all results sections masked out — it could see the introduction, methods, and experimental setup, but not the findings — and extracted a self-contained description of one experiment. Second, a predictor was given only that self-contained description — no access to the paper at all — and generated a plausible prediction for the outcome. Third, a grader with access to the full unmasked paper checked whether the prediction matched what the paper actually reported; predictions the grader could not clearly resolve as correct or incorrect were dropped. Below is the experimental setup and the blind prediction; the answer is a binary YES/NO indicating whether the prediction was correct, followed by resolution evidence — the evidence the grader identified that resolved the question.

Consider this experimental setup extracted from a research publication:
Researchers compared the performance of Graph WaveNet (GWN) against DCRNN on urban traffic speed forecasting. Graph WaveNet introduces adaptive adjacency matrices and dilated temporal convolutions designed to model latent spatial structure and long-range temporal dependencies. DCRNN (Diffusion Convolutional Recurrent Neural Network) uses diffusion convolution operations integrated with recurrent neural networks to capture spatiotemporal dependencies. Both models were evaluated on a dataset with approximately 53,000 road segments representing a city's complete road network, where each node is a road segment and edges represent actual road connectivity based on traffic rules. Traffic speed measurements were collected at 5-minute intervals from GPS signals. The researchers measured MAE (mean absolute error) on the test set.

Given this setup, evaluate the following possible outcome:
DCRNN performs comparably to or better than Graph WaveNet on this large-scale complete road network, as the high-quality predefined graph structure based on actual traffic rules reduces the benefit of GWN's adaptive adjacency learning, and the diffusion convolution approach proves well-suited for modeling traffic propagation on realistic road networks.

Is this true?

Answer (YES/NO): YES